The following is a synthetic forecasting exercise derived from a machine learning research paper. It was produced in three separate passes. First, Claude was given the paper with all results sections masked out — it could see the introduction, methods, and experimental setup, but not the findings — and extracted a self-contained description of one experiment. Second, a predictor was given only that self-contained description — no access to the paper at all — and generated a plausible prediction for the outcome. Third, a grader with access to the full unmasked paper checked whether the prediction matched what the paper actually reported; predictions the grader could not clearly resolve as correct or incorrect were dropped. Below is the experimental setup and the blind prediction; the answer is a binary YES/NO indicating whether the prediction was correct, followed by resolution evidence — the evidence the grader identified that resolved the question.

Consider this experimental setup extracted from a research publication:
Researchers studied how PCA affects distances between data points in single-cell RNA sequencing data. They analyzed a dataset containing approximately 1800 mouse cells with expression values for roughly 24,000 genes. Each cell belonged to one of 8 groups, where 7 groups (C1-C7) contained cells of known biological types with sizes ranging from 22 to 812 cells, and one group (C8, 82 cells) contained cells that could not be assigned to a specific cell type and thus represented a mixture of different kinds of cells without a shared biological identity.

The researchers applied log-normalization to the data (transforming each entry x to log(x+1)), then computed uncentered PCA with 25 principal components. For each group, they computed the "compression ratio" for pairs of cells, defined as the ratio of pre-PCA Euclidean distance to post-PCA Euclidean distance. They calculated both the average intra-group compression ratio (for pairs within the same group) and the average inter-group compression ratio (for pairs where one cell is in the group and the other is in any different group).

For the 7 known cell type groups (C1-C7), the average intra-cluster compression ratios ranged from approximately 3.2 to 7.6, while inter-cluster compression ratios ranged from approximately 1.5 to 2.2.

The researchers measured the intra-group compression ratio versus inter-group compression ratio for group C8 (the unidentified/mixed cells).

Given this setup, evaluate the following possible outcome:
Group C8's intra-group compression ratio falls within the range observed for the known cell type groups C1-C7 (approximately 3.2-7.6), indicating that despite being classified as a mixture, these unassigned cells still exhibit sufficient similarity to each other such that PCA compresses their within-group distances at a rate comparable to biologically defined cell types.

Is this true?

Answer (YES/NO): NO